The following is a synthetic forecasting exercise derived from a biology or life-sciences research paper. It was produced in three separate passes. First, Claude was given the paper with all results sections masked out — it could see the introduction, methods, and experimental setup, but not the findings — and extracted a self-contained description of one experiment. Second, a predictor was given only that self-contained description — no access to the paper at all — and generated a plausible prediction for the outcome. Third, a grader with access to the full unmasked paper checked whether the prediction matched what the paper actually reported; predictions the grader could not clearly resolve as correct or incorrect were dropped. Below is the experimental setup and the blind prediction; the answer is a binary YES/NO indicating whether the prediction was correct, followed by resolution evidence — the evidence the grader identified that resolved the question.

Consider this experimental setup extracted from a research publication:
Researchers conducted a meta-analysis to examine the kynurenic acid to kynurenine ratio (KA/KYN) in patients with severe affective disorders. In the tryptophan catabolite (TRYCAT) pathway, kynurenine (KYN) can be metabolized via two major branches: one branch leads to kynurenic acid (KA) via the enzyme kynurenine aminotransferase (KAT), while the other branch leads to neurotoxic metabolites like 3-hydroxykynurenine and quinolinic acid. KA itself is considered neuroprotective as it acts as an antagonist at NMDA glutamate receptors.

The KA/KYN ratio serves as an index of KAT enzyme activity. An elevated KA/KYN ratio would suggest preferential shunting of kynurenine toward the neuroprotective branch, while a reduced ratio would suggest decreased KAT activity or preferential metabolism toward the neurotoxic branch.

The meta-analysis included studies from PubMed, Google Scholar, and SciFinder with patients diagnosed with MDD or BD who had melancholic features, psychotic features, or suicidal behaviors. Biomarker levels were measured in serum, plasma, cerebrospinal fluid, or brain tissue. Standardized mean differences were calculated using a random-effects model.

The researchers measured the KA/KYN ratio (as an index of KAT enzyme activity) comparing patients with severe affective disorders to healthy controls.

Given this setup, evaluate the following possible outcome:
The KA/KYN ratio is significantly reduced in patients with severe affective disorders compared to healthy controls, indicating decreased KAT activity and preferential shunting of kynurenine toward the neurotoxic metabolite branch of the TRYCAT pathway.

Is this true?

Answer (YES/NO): NO